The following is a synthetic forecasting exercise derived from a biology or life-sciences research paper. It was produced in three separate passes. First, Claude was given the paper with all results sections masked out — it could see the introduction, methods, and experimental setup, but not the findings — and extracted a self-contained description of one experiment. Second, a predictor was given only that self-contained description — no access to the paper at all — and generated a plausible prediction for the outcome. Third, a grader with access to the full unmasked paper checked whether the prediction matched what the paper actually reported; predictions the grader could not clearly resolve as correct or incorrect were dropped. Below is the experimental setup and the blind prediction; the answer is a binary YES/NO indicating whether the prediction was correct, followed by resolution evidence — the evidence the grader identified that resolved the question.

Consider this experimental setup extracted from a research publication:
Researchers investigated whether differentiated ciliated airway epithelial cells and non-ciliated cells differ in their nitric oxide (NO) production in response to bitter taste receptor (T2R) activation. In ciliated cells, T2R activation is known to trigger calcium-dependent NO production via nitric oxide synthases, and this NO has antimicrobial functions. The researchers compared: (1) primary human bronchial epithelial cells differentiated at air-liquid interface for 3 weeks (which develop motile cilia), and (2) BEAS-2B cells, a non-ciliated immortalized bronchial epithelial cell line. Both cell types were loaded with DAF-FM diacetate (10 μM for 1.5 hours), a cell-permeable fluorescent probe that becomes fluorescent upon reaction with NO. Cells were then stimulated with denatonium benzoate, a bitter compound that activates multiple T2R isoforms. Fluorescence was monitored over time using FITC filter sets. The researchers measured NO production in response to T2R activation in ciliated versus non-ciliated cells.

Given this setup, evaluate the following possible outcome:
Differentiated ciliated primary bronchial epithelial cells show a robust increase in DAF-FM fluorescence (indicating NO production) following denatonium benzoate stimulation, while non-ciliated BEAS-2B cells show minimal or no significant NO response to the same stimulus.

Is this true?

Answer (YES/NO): NO